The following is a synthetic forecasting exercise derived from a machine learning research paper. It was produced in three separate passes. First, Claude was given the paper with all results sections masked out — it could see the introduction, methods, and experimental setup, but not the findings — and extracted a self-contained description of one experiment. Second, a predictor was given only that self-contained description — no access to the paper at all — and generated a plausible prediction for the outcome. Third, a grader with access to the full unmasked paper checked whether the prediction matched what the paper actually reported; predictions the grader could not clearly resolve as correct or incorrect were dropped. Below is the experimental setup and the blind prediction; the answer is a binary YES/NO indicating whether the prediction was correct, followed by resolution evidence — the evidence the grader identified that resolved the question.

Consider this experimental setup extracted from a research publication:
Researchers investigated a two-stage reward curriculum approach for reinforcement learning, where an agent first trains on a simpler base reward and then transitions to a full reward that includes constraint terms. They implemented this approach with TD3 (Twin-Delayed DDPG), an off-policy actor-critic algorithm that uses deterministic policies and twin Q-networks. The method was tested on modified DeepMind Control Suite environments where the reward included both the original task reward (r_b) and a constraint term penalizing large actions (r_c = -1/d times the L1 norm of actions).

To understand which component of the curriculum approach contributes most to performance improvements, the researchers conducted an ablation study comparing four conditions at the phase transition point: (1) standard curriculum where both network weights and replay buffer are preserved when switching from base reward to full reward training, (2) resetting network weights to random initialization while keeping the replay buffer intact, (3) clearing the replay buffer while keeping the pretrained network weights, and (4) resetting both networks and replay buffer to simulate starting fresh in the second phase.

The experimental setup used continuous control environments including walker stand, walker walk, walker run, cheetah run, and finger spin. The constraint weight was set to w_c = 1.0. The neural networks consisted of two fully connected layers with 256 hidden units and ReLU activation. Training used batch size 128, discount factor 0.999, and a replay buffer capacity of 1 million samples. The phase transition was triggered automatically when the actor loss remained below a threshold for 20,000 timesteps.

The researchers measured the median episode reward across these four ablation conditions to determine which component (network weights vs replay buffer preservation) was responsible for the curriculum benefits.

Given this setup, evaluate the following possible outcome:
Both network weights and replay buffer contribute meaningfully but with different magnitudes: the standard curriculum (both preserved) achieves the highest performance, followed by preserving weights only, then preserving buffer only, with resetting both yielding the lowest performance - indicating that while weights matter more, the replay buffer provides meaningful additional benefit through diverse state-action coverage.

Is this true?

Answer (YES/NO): NO